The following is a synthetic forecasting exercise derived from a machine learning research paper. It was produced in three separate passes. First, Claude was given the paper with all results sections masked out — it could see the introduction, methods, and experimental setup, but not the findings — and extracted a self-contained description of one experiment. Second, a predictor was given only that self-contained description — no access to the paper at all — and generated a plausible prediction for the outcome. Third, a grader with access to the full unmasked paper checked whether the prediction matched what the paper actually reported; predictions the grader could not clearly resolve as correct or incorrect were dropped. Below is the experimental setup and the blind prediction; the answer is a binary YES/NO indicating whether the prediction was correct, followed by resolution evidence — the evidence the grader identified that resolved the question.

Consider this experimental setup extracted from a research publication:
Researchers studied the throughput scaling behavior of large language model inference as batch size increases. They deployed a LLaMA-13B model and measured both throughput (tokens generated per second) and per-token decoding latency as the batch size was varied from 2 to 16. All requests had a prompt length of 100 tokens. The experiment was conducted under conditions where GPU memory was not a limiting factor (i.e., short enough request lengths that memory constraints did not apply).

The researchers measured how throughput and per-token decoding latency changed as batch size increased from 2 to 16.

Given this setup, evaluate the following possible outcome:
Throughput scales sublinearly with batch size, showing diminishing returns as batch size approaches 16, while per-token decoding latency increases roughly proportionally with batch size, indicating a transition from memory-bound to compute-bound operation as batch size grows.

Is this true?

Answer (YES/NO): NO